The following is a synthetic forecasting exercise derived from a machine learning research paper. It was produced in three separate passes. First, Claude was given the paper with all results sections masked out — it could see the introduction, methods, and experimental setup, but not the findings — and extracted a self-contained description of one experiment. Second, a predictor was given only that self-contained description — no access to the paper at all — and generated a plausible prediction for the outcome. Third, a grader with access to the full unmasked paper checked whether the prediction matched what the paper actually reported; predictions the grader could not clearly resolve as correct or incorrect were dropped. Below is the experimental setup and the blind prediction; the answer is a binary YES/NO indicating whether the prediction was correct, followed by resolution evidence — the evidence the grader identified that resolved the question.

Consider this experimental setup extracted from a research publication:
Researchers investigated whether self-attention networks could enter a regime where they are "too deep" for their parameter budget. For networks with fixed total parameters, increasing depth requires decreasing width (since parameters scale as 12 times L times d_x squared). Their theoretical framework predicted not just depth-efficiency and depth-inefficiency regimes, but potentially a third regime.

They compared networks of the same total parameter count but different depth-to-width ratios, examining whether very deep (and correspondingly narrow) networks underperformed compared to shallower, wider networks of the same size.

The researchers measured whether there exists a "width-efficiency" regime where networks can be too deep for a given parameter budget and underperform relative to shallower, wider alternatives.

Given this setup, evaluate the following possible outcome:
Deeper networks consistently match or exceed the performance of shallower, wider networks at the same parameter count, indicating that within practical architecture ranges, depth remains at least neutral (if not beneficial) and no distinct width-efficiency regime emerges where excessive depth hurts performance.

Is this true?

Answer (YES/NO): NO